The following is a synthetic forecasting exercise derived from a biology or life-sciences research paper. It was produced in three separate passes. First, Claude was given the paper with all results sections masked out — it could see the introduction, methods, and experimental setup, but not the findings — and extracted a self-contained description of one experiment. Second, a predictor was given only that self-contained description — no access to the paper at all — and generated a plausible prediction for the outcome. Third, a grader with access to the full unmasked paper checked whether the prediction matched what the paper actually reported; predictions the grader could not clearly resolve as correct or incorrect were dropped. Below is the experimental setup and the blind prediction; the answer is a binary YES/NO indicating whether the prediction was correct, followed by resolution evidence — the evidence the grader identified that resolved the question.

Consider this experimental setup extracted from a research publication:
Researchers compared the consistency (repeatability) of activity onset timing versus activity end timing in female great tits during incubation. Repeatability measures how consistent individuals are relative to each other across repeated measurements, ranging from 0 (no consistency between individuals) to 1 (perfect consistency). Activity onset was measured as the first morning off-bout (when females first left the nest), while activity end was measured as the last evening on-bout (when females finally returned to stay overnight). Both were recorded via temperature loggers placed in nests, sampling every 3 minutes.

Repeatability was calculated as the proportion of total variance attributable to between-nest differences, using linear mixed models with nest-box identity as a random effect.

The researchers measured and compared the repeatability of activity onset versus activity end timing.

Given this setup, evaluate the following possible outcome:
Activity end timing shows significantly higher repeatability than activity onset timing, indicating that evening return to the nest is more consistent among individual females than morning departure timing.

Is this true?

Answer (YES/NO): NO